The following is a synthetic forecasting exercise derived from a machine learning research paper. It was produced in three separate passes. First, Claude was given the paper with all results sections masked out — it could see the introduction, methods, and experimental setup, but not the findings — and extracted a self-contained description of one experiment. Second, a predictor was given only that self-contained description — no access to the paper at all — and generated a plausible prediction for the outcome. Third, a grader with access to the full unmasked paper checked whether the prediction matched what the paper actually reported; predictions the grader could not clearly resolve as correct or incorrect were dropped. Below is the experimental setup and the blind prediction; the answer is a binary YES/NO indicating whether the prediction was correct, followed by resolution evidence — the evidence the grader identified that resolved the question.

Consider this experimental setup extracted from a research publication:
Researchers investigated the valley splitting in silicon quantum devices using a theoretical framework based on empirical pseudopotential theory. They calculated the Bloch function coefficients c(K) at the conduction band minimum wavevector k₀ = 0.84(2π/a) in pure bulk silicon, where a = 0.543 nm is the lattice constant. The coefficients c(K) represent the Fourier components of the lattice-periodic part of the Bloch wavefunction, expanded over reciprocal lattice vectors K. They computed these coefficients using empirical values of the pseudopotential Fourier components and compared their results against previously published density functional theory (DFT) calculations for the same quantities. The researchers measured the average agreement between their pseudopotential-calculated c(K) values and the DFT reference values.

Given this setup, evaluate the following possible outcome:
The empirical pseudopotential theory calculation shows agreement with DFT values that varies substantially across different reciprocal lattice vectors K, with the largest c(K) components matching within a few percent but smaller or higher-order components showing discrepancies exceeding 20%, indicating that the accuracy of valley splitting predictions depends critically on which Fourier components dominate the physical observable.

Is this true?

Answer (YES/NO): NO